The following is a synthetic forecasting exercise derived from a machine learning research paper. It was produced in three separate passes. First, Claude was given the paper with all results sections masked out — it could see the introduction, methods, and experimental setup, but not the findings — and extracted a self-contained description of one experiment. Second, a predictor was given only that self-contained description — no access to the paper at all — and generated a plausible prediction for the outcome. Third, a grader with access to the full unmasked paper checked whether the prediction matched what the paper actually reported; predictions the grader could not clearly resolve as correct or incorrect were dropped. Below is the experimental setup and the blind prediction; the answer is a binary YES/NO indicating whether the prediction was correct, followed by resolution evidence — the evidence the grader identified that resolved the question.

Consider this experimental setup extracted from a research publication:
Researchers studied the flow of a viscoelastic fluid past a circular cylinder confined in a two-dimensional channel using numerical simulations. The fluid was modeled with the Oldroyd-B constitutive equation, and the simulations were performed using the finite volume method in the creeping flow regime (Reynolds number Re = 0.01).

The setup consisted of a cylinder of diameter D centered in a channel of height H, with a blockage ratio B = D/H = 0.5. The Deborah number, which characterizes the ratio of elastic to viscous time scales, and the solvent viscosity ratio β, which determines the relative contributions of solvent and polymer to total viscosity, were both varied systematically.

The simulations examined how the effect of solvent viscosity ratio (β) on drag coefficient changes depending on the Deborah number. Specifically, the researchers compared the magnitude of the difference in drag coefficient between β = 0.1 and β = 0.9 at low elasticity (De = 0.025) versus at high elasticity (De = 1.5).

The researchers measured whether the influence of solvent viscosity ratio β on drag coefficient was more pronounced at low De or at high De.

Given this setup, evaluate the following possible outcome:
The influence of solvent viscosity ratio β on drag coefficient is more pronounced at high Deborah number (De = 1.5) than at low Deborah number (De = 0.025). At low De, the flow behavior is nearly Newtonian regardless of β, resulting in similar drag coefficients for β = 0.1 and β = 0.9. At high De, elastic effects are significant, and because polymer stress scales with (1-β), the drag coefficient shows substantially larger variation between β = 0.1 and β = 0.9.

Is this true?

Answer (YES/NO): YES